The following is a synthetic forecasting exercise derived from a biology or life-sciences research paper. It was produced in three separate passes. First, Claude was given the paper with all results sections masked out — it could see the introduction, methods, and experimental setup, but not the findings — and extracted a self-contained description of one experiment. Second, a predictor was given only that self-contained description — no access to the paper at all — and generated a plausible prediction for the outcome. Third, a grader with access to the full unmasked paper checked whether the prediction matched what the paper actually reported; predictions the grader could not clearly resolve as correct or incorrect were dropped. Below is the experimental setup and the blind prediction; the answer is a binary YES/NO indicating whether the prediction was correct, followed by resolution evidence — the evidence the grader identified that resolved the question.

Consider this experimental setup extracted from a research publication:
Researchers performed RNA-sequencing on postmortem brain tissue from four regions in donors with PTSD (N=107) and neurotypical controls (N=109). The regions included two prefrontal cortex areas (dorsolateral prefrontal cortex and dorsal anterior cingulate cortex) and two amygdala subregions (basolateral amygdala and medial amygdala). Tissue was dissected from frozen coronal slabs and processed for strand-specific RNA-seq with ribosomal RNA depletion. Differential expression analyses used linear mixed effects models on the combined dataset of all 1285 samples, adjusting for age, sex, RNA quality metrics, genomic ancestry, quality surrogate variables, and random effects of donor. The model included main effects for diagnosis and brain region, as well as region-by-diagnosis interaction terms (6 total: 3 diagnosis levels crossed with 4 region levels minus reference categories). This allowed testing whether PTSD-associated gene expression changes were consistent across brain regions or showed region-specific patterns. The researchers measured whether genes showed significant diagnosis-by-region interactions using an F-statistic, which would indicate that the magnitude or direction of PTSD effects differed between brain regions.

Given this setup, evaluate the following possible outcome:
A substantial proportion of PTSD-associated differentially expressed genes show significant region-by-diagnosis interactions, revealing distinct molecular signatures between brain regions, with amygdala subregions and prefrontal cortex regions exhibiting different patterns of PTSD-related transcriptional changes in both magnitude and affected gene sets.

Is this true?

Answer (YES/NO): NO